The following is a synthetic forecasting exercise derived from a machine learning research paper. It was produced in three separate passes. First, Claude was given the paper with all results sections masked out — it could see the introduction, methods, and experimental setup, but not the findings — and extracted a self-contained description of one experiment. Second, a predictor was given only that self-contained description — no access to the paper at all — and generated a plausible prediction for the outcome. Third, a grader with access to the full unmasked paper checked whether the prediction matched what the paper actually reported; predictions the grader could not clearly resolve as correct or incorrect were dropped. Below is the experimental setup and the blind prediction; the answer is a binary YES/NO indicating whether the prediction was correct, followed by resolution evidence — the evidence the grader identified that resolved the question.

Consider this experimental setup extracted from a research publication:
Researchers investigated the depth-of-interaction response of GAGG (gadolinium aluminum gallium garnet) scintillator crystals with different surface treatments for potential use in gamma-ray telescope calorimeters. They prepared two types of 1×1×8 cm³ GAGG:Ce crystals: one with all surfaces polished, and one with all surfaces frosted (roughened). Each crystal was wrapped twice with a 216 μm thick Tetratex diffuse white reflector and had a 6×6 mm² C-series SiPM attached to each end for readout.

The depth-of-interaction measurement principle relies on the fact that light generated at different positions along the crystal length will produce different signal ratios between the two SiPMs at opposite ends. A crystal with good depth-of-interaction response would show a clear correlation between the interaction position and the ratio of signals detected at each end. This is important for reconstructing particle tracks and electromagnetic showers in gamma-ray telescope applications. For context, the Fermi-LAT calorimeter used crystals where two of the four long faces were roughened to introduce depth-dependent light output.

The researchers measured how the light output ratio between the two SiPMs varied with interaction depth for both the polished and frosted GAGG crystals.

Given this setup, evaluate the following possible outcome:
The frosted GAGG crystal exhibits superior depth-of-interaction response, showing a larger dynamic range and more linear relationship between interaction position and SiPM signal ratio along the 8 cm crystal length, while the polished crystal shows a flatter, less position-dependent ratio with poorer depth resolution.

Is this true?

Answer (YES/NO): YES